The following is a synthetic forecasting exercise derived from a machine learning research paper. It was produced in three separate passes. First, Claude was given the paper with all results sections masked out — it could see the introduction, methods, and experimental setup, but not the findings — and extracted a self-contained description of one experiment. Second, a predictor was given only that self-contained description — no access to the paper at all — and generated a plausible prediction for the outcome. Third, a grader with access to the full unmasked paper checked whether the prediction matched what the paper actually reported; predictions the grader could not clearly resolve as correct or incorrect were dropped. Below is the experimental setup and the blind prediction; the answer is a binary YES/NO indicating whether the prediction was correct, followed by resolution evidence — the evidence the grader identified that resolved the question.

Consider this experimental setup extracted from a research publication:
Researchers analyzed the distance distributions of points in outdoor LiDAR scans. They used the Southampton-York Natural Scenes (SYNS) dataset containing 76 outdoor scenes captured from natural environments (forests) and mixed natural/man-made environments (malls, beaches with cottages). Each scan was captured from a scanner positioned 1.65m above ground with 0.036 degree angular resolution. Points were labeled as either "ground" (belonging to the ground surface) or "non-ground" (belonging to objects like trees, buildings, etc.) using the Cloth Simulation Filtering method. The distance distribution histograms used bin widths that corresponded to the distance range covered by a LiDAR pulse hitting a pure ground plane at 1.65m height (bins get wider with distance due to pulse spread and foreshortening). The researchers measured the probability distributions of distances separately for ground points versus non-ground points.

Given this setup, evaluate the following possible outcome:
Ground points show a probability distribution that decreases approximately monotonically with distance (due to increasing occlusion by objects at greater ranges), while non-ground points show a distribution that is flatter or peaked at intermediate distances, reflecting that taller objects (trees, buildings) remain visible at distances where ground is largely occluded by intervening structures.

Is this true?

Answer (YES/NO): NO